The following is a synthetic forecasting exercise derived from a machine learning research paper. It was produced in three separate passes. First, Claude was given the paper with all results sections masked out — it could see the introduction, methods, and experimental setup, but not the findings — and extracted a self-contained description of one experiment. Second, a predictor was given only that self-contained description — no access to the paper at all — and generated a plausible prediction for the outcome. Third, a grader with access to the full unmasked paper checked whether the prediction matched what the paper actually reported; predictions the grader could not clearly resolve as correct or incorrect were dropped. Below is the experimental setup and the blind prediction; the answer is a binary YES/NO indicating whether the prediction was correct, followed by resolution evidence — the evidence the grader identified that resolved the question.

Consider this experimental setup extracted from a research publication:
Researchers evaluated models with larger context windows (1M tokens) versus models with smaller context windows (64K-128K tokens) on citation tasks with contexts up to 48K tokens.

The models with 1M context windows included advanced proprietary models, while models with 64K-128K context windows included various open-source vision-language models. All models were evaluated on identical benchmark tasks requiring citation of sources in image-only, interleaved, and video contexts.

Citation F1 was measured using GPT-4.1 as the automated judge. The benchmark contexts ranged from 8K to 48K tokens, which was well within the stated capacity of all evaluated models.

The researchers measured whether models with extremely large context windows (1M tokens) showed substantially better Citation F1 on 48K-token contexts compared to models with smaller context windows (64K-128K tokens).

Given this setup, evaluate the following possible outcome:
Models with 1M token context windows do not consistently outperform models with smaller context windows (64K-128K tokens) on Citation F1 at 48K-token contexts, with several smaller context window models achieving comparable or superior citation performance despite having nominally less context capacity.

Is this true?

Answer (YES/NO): YES